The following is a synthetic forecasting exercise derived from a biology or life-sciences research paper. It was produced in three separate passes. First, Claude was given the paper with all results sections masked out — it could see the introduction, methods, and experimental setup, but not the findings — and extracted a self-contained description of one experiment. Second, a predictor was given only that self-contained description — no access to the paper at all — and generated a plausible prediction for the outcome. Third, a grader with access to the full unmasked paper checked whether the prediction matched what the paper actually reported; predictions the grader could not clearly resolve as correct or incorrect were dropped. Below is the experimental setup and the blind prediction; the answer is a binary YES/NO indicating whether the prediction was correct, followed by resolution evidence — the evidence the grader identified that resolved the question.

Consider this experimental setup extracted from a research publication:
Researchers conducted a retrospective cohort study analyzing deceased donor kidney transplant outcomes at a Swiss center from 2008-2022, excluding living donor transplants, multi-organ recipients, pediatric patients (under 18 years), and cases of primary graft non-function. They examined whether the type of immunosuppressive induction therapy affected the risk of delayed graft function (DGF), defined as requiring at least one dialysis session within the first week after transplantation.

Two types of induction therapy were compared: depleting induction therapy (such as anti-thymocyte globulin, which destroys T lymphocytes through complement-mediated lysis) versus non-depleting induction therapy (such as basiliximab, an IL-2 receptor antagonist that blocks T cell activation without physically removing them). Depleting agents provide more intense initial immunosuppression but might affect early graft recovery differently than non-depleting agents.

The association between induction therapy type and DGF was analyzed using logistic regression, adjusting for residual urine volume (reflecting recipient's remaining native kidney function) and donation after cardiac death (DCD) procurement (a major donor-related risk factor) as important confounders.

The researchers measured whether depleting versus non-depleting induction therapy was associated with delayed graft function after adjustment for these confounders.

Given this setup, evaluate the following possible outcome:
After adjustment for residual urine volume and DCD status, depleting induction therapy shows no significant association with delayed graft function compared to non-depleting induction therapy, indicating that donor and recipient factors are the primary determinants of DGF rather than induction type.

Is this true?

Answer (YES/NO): YES